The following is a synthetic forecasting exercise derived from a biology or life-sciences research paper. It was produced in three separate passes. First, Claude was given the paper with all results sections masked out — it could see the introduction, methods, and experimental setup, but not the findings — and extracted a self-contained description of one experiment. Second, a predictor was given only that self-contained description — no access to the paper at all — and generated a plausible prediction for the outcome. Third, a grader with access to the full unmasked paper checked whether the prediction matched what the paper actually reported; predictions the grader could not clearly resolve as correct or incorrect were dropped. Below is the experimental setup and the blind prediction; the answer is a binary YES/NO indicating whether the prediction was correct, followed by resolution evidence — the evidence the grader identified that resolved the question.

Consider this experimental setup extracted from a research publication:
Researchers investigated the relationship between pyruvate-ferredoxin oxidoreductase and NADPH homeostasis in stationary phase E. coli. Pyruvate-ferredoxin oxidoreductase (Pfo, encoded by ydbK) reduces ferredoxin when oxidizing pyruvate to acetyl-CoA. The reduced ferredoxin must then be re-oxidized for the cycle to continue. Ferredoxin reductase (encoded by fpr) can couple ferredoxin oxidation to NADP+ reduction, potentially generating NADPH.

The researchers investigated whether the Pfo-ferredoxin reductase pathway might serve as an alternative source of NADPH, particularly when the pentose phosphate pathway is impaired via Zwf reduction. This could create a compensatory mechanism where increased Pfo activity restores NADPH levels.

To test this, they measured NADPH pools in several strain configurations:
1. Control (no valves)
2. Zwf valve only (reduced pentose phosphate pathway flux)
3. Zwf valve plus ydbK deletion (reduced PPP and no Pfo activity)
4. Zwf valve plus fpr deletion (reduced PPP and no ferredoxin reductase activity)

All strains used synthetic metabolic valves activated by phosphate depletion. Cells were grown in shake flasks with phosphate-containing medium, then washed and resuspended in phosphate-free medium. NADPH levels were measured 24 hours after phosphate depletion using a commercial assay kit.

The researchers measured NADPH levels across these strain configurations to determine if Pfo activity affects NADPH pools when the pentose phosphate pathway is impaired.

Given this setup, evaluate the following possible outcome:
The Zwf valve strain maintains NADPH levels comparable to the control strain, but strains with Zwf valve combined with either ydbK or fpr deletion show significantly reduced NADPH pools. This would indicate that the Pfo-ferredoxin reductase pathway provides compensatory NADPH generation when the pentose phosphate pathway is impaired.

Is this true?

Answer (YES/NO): NO